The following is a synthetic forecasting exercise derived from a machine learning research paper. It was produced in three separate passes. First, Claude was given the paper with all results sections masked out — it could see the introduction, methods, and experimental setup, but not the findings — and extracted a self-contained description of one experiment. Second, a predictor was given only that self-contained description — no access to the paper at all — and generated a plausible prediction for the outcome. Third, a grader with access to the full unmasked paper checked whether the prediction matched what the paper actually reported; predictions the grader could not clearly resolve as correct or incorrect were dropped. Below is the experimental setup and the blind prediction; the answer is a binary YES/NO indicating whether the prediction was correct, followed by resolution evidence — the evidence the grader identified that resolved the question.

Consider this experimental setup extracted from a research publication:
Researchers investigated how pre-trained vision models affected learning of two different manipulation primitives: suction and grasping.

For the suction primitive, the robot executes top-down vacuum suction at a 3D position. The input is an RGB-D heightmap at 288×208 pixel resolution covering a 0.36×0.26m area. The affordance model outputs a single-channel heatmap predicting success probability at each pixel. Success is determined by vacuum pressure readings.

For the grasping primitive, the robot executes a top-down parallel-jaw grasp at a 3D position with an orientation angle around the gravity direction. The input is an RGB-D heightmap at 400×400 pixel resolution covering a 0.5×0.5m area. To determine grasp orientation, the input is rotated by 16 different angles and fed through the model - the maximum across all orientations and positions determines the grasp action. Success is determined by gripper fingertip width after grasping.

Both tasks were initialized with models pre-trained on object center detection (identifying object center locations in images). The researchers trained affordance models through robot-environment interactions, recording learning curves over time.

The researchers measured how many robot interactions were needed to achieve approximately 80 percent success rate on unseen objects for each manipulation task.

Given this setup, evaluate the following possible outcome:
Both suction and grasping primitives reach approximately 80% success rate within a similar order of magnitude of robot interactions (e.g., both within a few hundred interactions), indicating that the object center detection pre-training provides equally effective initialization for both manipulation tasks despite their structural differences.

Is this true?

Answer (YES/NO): NO